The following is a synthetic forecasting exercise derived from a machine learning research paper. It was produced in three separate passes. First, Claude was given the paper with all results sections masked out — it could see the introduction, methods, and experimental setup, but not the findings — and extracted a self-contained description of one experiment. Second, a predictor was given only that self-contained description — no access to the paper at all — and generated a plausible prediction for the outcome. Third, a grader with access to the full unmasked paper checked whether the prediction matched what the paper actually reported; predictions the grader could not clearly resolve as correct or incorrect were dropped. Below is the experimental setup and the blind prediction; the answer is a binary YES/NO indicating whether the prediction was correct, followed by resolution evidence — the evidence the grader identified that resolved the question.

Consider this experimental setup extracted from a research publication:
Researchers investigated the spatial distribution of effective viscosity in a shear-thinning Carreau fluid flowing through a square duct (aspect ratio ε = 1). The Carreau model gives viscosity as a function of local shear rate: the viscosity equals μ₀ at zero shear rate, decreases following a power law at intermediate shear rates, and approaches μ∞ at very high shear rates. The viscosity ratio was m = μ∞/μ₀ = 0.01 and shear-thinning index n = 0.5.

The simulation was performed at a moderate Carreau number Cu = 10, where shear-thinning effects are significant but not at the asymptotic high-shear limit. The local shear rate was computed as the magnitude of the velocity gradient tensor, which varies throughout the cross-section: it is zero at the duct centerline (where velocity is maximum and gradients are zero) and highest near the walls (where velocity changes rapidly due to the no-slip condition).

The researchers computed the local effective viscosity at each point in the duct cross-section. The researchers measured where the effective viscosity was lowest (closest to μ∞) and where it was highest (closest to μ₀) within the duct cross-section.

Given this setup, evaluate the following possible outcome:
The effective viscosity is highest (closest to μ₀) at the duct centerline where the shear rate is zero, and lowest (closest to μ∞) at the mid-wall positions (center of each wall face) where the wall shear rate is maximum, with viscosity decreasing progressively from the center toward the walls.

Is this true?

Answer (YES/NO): YES